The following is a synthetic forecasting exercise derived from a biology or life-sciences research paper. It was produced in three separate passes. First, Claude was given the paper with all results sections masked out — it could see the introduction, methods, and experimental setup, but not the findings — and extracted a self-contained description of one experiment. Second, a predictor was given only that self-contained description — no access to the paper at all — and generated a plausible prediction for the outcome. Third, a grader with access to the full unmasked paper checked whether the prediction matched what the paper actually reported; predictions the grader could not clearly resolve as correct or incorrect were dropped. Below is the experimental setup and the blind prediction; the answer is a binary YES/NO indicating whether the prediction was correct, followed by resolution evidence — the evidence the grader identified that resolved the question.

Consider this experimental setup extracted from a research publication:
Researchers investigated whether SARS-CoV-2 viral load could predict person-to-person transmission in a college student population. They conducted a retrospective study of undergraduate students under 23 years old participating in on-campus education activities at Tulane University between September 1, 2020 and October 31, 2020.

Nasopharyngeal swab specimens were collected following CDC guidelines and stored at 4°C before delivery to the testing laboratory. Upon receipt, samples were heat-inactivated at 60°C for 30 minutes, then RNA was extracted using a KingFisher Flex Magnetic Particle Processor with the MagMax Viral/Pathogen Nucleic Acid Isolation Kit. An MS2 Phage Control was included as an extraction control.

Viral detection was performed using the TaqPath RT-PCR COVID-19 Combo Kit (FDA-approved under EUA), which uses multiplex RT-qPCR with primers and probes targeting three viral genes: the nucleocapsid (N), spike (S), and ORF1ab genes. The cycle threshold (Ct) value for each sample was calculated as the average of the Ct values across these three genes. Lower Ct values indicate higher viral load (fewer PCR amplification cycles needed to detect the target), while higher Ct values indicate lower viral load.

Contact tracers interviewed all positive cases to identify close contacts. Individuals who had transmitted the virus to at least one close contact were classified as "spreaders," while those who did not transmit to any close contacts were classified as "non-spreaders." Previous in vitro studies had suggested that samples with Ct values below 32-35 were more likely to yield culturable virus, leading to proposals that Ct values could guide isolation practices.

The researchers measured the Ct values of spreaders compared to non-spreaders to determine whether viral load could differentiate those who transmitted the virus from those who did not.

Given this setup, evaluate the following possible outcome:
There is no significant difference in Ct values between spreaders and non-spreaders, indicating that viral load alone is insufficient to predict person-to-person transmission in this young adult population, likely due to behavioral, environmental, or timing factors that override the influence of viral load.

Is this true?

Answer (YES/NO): YES